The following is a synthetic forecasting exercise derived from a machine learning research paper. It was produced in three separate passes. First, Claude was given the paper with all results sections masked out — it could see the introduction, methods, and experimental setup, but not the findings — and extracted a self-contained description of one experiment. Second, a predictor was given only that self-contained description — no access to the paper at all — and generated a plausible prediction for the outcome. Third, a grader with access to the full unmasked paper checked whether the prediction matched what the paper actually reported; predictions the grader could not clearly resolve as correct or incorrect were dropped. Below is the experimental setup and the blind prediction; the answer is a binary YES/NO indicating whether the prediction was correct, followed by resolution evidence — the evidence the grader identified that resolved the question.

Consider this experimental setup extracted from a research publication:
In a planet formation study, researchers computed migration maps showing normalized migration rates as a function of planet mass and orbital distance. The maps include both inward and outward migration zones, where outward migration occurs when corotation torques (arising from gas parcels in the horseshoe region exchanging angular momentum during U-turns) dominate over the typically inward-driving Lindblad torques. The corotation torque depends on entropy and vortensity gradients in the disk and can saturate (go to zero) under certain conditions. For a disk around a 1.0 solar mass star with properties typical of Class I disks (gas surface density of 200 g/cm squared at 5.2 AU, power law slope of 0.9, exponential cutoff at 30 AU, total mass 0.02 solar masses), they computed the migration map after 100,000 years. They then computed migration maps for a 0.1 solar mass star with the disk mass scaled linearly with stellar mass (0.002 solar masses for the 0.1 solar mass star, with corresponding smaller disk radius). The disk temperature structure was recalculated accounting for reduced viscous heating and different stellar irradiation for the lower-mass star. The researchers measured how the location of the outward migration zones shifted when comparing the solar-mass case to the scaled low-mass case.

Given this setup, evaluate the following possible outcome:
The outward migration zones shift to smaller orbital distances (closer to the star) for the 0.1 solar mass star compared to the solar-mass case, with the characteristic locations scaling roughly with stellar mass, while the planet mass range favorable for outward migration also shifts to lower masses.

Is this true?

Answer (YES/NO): NO